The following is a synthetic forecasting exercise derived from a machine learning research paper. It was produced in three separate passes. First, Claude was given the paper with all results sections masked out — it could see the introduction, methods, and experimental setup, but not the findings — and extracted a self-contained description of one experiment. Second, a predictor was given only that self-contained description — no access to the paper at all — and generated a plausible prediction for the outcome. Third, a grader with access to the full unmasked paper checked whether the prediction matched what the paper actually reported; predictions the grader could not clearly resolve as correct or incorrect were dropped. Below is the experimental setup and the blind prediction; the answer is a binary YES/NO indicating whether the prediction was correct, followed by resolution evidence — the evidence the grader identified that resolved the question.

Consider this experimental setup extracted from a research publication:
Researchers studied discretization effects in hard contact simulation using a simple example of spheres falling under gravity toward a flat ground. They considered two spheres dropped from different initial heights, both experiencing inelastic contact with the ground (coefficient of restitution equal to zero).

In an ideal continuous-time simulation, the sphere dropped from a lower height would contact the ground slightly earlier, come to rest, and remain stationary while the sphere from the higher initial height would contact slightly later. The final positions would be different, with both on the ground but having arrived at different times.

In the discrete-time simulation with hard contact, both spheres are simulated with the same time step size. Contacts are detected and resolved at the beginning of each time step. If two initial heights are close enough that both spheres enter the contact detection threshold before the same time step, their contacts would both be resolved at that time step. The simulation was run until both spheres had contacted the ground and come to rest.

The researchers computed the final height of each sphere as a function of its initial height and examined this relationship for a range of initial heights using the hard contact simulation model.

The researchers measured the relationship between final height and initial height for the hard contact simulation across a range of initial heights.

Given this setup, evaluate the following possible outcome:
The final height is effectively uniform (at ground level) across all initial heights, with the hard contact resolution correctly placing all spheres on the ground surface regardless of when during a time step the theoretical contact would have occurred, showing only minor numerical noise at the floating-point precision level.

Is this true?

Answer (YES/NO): NO